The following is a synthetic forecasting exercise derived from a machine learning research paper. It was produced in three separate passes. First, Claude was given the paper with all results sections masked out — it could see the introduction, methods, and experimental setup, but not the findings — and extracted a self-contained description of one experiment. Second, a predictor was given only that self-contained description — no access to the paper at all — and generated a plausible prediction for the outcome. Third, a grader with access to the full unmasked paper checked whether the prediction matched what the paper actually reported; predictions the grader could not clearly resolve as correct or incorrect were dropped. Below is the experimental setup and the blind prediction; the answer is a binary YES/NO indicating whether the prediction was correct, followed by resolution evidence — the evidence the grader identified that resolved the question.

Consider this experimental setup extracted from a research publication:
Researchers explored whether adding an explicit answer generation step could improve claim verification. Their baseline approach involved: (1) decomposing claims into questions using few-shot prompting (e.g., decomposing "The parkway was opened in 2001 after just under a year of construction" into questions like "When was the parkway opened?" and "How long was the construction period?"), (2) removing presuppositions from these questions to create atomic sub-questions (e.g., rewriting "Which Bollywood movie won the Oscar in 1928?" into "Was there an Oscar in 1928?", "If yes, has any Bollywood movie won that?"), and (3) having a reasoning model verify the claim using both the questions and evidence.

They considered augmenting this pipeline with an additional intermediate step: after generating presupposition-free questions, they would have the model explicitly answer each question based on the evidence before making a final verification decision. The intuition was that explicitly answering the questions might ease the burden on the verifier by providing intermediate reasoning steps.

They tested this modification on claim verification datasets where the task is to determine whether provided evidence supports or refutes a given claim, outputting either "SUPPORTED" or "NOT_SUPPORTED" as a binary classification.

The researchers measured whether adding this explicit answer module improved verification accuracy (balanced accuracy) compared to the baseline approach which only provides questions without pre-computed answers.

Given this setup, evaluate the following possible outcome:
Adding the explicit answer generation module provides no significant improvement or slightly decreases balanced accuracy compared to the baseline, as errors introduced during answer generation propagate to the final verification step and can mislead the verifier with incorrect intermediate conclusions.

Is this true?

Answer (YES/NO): YES